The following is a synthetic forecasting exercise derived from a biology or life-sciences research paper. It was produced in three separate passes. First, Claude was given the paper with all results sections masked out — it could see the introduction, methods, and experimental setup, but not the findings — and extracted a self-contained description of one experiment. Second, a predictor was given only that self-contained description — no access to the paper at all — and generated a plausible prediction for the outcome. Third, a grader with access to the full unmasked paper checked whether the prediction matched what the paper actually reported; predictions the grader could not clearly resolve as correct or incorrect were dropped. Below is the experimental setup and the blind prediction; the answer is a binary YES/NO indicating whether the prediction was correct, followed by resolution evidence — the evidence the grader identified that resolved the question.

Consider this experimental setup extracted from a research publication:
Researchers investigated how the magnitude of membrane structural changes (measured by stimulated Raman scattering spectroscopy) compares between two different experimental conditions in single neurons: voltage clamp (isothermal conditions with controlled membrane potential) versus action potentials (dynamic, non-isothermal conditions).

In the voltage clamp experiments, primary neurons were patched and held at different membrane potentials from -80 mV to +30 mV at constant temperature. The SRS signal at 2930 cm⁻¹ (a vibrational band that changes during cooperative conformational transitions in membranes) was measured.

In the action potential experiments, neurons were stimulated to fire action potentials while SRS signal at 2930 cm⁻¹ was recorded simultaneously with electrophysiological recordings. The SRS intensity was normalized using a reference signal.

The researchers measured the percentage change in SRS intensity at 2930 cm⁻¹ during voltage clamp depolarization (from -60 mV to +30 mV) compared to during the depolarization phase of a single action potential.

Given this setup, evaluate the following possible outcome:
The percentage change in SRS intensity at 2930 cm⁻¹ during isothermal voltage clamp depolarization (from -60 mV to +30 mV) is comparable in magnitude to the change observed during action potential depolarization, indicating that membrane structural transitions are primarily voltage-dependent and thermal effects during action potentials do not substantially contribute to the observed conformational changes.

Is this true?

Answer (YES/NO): NO